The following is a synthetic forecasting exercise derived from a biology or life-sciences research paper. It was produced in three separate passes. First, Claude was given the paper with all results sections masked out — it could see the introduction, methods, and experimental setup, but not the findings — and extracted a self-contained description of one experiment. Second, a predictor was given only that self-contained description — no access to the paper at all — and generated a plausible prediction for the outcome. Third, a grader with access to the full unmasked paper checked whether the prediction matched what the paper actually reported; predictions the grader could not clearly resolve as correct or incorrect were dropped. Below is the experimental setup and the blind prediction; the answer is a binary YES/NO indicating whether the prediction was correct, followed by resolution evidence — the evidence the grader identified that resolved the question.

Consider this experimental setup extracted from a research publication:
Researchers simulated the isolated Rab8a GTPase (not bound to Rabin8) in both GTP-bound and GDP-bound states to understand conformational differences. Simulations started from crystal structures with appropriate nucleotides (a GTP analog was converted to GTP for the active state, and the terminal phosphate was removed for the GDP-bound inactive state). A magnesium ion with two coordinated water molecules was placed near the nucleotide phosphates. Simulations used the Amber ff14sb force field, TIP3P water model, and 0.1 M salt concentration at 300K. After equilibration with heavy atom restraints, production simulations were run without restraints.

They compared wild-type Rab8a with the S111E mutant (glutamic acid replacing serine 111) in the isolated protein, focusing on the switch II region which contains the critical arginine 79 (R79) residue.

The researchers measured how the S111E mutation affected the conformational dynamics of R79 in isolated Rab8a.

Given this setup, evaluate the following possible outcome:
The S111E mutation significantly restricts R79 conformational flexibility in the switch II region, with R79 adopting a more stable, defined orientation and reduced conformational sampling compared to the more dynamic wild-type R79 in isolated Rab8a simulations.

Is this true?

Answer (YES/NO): YES